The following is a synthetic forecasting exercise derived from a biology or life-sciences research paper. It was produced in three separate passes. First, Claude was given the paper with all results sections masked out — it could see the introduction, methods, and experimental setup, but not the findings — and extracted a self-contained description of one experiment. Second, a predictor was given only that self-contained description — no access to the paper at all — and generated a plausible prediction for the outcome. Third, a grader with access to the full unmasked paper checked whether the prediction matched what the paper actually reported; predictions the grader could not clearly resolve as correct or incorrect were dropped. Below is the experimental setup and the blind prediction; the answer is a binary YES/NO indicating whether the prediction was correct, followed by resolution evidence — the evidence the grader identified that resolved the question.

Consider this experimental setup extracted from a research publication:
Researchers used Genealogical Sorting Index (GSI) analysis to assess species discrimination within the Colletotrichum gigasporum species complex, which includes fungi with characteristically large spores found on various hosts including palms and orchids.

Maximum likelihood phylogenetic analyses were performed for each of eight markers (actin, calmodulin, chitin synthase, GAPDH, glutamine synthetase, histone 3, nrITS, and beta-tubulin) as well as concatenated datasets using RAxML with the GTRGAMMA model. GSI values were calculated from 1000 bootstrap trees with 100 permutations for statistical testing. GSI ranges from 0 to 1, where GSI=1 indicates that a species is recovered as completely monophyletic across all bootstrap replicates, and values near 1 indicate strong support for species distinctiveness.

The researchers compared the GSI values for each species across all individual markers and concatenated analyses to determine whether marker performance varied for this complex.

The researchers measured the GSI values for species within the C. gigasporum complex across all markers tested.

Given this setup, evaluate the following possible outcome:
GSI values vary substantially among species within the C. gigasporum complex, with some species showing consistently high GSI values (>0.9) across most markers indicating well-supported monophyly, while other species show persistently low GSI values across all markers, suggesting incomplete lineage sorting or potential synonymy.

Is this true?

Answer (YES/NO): NO